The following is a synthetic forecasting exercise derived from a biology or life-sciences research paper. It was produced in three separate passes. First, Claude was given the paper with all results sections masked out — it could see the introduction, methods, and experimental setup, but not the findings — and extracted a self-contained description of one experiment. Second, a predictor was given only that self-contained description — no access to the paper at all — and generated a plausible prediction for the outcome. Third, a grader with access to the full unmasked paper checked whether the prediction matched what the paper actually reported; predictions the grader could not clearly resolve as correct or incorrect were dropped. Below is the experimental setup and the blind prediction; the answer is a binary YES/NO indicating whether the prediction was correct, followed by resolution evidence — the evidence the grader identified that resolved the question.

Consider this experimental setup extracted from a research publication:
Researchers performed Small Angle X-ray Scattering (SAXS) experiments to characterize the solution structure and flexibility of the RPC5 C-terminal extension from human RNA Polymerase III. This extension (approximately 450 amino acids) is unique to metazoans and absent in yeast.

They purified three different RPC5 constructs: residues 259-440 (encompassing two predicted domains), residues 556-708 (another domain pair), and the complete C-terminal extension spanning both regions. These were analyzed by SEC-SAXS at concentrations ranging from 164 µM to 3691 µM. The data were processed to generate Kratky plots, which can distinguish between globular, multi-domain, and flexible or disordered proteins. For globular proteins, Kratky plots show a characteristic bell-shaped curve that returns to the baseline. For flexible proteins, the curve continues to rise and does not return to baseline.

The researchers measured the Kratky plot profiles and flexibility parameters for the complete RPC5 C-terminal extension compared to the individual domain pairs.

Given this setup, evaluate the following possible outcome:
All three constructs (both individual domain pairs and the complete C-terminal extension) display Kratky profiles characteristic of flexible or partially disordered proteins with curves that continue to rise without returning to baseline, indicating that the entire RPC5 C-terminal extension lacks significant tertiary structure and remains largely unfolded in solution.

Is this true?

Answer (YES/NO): NO